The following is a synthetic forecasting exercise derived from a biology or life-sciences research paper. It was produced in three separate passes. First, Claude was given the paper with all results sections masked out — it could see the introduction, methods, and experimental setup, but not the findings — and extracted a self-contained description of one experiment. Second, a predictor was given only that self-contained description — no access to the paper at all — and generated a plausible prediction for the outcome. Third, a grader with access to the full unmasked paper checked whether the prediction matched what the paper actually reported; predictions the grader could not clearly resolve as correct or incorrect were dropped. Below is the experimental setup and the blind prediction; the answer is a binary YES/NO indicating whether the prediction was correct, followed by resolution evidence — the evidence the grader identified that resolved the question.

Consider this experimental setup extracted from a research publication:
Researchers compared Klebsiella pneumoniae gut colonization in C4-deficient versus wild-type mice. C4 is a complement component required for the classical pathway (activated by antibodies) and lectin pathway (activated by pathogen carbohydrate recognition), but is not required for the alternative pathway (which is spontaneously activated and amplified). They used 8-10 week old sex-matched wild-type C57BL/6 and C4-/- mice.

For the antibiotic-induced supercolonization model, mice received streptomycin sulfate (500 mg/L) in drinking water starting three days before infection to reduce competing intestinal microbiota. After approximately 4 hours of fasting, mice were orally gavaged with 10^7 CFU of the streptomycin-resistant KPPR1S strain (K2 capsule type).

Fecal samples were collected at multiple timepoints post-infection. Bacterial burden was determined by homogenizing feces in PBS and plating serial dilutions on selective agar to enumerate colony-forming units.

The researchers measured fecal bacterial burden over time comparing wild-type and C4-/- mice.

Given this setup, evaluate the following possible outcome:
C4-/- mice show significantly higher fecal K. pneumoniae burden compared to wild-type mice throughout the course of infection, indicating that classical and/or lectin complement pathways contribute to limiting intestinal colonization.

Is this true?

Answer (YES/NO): YES